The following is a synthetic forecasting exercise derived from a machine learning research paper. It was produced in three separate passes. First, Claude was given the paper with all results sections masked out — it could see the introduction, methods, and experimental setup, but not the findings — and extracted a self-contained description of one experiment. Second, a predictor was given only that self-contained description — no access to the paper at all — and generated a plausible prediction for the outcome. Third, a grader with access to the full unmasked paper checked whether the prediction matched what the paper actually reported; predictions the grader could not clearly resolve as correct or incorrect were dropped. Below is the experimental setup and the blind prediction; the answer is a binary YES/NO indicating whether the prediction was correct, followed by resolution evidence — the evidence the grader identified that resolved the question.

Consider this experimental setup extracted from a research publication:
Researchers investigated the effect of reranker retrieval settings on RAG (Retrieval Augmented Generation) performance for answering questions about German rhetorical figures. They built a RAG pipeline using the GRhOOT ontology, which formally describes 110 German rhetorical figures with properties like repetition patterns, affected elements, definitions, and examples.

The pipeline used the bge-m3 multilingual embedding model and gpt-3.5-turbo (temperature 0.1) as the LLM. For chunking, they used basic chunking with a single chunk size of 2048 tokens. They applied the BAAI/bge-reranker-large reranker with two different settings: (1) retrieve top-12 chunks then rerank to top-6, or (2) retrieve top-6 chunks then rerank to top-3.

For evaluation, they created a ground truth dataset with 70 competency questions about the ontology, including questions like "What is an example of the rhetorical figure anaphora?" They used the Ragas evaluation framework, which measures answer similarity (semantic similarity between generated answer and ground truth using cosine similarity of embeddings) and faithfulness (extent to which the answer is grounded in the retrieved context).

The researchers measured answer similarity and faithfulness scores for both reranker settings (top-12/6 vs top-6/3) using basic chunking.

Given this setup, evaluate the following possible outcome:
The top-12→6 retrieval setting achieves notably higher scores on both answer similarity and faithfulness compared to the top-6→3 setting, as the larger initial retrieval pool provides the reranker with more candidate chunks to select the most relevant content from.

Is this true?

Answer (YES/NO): NO